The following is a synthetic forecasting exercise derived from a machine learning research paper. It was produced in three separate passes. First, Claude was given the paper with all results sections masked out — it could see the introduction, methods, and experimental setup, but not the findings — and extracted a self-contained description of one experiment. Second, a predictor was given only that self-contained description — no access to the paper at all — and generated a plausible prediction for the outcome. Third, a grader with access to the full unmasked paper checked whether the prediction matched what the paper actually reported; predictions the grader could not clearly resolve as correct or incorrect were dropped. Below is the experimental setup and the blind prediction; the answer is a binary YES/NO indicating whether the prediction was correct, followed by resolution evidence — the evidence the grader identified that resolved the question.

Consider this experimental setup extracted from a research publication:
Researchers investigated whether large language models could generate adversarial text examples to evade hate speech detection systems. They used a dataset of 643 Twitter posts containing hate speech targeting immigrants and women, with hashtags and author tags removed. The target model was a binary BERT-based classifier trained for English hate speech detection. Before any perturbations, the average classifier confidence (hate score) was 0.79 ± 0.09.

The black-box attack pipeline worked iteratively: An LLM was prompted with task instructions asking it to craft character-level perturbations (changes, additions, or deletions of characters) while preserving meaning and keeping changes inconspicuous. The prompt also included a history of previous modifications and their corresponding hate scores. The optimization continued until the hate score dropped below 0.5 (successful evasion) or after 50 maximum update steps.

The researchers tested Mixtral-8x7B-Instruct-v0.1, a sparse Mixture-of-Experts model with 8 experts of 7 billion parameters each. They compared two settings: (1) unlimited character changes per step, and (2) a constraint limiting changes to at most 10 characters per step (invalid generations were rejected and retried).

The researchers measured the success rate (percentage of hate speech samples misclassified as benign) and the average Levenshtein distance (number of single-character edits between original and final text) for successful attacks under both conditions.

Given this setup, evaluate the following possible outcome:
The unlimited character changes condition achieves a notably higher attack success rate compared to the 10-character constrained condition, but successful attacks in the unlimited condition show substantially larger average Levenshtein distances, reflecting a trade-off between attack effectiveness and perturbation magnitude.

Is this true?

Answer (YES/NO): YES